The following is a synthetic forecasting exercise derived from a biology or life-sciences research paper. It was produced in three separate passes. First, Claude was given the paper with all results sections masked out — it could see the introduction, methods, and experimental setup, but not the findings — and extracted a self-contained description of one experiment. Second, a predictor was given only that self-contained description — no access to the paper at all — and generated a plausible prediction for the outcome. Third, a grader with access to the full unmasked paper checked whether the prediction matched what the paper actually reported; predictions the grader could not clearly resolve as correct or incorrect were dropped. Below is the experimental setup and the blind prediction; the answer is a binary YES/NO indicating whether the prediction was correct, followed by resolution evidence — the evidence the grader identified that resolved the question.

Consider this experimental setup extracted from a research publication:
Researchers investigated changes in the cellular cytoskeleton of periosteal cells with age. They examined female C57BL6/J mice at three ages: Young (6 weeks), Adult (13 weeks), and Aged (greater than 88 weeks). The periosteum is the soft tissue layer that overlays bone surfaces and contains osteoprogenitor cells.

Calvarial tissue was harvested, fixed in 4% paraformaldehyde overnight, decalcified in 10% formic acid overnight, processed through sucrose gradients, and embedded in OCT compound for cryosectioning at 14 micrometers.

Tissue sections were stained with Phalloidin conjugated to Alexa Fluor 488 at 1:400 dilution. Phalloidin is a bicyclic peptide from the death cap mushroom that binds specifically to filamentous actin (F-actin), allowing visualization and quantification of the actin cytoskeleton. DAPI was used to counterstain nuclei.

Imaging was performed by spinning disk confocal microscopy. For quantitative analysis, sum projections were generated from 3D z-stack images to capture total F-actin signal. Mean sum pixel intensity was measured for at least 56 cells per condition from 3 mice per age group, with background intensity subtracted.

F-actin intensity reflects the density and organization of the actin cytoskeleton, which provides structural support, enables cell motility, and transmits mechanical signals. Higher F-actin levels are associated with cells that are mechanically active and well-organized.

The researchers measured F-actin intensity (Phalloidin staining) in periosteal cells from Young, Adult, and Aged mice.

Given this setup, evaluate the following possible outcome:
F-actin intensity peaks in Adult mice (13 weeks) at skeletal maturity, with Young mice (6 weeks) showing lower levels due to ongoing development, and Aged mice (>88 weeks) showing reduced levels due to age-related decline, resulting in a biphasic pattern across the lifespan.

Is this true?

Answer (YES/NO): NO